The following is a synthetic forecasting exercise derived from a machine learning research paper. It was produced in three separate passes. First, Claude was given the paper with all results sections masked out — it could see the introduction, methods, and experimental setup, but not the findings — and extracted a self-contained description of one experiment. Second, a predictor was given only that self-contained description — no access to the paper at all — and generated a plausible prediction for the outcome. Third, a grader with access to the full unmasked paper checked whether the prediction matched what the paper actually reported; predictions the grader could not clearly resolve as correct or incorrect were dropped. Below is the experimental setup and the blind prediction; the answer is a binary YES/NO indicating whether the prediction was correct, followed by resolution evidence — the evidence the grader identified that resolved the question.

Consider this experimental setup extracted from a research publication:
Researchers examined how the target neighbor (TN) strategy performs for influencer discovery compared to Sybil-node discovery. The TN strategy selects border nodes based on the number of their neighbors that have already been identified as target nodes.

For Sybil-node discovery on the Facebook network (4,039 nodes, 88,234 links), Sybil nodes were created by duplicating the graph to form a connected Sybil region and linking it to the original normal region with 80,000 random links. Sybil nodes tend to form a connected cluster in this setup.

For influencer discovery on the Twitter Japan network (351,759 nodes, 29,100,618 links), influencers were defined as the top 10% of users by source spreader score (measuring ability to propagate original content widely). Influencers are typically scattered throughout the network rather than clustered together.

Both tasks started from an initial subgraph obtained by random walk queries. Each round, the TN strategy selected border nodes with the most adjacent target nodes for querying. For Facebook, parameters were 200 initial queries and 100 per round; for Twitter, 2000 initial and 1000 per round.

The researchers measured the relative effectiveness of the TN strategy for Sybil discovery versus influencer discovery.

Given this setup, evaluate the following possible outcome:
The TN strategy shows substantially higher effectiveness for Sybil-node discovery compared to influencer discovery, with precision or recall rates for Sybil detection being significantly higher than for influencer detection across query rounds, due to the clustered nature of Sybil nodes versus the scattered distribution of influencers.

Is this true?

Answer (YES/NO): YES